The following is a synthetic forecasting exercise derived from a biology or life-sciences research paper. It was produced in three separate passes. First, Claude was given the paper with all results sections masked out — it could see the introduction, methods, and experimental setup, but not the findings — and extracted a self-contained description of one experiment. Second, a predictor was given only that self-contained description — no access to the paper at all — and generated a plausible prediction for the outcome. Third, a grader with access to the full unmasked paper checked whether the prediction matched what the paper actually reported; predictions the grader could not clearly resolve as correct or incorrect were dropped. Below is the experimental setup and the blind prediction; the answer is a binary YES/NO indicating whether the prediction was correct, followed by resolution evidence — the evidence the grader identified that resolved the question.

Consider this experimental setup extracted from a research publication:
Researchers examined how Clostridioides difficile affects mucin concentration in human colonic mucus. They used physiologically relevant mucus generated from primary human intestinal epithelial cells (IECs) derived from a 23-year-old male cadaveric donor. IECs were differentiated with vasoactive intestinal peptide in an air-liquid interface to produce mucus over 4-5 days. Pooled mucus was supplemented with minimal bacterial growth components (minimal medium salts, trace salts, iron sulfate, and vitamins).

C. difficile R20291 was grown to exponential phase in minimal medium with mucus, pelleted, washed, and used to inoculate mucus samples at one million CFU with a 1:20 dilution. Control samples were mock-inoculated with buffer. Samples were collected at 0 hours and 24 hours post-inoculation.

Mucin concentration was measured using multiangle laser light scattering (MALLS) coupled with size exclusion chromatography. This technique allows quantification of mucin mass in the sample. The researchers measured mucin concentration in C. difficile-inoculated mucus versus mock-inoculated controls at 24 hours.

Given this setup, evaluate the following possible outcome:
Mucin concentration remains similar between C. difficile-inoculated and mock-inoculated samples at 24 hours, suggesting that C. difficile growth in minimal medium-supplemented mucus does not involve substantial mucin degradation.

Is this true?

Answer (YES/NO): YES